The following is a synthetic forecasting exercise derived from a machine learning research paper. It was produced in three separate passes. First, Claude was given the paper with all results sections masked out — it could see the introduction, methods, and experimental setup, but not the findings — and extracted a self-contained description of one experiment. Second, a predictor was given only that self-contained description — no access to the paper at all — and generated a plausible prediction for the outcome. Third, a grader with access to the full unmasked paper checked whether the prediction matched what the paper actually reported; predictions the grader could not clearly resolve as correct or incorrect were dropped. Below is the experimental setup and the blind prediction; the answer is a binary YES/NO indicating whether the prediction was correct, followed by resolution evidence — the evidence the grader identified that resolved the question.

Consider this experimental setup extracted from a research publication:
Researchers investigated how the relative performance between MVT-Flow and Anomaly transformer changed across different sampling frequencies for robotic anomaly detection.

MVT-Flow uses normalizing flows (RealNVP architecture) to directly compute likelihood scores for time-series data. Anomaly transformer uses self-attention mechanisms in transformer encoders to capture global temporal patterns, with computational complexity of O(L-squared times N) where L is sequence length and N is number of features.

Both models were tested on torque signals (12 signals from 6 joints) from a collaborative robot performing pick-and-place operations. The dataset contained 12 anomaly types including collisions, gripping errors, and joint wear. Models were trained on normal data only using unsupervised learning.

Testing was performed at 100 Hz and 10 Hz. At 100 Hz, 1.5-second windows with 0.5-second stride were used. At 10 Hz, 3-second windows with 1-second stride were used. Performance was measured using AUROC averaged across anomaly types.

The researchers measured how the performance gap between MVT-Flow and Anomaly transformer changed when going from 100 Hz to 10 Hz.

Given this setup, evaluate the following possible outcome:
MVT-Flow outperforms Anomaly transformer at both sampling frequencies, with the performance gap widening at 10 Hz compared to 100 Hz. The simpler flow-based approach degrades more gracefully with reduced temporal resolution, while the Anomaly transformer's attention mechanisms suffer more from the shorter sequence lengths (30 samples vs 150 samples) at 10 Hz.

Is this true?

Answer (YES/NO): NO